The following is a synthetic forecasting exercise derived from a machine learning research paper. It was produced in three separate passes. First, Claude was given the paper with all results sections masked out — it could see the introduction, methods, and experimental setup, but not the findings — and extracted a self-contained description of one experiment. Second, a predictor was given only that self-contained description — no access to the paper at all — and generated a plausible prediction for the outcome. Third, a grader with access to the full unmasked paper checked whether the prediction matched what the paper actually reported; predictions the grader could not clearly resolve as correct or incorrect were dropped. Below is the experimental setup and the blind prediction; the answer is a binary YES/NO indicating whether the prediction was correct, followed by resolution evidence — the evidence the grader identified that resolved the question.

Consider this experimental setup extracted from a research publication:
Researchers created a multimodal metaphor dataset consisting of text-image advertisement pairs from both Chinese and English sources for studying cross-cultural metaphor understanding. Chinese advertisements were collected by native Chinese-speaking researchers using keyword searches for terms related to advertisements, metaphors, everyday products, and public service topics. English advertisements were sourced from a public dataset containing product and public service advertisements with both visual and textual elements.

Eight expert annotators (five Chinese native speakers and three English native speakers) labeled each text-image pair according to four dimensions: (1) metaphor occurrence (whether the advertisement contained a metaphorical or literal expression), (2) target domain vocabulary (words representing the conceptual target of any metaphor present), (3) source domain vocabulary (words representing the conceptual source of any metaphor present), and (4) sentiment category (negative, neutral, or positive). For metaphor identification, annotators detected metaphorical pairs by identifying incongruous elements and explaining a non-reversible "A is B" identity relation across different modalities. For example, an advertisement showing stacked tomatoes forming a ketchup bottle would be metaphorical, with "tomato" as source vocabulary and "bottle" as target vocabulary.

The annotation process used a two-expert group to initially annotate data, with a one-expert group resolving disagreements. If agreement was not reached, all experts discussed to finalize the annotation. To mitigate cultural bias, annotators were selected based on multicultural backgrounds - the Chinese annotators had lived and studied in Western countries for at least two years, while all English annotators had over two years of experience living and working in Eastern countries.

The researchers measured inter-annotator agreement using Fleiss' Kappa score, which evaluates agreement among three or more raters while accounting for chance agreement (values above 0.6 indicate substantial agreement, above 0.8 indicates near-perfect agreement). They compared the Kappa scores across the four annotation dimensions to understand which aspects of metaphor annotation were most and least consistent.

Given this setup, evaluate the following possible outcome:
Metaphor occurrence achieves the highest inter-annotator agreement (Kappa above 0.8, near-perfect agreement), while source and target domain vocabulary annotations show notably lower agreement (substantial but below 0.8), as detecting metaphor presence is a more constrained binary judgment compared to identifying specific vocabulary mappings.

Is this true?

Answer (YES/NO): NO